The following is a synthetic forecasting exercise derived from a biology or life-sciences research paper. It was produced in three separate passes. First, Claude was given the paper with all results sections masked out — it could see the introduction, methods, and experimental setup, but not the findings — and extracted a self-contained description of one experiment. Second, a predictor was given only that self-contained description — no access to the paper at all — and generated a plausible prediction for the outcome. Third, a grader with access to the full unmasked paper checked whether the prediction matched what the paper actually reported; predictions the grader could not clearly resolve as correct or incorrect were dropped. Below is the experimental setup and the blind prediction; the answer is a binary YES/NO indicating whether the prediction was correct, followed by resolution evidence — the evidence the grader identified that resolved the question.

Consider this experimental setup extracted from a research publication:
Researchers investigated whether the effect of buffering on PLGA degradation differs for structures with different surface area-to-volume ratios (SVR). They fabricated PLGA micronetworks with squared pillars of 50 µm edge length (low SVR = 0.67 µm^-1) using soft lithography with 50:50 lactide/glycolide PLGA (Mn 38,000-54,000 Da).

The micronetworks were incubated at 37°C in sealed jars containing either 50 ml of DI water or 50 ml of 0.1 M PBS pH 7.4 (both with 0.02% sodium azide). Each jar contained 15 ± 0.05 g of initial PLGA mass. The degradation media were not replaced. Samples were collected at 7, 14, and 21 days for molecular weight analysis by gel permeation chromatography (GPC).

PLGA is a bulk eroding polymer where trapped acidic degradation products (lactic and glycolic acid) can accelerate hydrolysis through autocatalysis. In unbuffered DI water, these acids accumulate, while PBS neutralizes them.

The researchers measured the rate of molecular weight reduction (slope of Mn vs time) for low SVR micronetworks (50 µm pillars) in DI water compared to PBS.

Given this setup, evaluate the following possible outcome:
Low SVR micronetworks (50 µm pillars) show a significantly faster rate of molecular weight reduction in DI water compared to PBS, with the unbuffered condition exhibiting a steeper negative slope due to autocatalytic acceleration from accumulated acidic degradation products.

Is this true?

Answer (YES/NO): NO